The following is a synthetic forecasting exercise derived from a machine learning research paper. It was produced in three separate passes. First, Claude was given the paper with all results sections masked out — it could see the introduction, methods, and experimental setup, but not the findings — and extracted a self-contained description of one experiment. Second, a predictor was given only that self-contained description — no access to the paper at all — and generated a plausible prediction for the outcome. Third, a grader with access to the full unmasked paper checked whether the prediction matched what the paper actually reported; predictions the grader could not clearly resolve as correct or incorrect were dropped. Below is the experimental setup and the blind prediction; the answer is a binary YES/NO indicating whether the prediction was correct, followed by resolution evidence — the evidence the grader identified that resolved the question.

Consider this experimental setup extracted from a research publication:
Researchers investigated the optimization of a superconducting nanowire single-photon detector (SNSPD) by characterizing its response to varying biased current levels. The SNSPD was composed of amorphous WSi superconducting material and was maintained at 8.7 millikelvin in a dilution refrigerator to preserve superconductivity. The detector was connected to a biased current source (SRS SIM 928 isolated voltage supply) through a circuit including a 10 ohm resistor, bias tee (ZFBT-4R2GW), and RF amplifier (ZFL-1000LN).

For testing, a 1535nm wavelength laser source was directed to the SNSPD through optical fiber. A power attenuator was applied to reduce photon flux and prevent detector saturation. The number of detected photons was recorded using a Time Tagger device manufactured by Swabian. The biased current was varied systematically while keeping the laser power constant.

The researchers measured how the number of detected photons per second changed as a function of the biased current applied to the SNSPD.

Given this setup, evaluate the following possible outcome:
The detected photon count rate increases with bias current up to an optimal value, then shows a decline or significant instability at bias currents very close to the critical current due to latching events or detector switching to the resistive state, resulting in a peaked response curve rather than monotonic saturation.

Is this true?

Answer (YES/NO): YES